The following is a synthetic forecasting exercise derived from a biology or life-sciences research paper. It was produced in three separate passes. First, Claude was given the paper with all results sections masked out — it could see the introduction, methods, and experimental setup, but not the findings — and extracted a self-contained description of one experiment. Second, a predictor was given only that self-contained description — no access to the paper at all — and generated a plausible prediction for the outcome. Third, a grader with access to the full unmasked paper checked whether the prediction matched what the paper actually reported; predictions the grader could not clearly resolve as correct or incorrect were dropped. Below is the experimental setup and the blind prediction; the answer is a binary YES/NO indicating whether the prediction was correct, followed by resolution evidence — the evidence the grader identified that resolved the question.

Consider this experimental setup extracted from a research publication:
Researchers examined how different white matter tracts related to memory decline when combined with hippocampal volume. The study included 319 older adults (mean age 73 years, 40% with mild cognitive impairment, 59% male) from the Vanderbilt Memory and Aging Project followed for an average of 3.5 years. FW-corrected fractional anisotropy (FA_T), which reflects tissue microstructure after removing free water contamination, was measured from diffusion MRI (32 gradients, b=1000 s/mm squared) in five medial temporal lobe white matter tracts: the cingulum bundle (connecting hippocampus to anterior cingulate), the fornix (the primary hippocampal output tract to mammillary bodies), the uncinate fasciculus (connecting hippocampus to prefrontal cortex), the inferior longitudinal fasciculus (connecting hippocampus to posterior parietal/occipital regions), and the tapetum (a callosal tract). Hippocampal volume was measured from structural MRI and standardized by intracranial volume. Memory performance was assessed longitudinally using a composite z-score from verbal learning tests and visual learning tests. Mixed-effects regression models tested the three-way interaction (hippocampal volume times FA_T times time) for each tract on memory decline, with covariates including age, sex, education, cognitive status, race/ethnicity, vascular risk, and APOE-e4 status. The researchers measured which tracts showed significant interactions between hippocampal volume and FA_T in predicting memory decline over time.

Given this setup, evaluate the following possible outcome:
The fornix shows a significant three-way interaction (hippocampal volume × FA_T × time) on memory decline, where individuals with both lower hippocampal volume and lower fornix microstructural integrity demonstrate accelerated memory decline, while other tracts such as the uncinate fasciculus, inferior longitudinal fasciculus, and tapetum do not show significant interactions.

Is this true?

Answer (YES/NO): NO